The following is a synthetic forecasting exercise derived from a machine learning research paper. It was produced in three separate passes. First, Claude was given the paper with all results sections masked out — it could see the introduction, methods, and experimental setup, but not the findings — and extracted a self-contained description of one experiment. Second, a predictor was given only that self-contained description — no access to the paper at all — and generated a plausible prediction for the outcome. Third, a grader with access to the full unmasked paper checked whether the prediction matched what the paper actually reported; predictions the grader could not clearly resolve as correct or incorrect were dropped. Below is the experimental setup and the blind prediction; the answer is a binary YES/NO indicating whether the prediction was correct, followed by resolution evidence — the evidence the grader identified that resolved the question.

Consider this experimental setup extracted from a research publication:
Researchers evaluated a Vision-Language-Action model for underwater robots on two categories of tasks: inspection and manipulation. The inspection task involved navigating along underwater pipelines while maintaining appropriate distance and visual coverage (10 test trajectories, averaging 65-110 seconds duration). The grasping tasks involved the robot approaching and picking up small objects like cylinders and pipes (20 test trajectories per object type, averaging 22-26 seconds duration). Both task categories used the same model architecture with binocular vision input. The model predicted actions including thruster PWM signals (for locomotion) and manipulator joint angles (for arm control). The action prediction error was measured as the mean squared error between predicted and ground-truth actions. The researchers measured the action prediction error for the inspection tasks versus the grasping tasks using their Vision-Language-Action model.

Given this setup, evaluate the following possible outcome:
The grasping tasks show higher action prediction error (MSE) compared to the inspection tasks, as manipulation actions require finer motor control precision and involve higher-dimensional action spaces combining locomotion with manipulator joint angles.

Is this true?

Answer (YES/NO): NO